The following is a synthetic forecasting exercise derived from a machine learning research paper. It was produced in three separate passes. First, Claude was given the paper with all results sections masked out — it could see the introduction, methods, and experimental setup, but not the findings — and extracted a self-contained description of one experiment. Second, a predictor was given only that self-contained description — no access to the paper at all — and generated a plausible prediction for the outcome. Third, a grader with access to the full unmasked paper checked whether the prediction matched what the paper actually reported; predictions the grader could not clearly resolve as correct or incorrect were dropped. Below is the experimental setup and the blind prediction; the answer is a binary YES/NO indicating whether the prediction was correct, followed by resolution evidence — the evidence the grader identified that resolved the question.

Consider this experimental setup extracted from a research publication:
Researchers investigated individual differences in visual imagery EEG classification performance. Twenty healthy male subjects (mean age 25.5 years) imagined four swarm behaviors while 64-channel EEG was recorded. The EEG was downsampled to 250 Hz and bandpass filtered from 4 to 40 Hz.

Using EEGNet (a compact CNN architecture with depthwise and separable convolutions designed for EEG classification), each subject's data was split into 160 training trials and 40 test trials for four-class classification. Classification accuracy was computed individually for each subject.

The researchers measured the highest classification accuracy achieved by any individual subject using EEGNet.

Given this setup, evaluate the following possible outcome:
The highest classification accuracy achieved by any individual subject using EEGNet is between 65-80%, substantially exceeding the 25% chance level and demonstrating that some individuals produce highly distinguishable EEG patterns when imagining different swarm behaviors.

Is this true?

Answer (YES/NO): YES